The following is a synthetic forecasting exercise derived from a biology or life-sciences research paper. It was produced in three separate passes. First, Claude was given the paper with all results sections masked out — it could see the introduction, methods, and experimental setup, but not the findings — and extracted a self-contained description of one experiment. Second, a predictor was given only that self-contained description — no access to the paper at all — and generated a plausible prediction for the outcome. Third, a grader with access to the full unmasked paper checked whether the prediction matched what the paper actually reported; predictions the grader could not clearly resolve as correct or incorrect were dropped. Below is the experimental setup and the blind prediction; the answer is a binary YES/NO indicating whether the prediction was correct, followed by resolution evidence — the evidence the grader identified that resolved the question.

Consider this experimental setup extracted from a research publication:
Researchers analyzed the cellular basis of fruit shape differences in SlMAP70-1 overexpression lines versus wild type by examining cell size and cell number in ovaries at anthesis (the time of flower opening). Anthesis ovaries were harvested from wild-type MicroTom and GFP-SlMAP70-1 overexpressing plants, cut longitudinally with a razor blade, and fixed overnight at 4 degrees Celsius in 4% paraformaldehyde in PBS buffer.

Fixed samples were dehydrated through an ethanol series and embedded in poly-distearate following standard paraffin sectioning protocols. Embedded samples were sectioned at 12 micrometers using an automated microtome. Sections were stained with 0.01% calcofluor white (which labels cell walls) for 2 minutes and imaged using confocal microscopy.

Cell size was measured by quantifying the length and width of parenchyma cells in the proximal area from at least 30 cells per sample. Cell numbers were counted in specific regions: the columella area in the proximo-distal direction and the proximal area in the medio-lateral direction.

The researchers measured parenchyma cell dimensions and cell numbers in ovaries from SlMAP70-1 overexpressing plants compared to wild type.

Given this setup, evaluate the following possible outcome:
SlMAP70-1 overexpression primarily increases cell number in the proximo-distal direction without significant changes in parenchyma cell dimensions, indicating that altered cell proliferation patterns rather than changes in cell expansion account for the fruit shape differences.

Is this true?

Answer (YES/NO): NO